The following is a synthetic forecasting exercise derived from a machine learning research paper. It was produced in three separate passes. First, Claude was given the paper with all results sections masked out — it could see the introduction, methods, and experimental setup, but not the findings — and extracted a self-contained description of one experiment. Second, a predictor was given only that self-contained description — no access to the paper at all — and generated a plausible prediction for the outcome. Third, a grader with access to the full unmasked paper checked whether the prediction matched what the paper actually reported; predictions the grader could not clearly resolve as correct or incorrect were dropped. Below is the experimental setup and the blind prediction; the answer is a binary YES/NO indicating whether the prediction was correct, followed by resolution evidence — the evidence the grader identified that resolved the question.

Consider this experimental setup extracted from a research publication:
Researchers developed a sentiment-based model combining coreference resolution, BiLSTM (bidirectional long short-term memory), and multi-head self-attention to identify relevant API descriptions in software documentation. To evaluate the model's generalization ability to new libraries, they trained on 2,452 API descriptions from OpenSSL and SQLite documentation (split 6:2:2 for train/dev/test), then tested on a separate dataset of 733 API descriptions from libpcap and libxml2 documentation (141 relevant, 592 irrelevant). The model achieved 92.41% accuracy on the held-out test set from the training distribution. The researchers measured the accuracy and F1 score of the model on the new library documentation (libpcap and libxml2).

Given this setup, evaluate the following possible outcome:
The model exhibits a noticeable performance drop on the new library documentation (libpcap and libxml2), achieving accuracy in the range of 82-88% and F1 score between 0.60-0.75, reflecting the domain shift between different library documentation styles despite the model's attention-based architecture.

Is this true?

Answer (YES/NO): NO